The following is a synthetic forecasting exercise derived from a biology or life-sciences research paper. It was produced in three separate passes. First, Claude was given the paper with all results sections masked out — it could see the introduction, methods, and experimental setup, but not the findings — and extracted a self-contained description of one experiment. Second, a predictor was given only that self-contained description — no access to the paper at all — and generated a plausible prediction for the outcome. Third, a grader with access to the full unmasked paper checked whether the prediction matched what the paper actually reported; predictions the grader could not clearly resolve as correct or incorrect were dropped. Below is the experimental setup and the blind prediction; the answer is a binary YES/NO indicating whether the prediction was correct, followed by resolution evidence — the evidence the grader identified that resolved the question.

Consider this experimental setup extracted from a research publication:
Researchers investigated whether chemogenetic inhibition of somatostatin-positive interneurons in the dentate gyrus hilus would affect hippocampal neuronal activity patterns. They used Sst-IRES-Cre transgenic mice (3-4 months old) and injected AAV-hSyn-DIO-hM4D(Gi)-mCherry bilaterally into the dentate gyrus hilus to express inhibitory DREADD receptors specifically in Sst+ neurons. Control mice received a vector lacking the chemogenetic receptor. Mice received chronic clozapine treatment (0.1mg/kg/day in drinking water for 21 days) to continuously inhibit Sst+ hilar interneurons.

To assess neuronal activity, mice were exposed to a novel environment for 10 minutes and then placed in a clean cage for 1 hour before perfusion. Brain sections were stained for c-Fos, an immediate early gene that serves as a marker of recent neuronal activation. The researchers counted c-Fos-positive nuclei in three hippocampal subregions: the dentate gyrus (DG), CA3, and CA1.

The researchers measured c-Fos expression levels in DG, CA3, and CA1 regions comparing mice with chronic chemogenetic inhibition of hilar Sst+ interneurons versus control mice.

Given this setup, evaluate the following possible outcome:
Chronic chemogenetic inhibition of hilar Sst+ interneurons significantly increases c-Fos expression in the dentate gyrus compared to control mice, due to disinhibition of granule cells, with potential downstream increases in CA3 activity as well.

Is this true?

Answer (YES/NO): NO